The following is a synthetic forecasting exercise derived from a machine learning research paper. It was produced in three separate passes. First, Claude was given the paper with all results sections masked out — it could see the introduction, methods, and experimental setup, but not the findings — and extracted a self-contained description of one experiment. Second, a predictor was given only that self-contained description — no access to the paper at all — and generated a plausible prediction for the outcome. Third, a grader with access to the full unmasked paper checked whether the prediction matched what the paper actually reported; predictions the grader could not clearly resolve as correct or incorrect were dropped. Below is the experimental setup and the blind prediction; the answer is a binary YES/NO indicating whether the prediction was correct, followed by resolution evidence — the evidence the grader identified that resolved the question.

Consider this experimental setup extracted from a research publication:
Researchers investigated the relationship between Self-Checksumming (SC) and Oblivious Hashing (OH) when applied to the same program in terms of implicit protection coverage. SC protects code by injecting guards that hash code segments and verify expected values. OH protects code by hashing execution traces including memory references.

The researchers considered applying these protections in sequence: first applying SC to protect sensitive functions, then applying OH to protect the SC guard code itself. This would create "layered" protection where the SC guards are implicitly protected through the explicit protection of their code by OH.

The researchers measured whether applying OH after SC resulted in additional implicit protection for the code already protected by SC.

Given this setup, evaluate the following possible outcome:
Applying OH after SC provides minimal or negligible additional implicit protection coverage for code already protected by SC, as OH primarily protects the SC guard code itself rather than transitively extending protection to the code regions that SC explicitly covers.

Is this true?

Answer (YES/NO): NO